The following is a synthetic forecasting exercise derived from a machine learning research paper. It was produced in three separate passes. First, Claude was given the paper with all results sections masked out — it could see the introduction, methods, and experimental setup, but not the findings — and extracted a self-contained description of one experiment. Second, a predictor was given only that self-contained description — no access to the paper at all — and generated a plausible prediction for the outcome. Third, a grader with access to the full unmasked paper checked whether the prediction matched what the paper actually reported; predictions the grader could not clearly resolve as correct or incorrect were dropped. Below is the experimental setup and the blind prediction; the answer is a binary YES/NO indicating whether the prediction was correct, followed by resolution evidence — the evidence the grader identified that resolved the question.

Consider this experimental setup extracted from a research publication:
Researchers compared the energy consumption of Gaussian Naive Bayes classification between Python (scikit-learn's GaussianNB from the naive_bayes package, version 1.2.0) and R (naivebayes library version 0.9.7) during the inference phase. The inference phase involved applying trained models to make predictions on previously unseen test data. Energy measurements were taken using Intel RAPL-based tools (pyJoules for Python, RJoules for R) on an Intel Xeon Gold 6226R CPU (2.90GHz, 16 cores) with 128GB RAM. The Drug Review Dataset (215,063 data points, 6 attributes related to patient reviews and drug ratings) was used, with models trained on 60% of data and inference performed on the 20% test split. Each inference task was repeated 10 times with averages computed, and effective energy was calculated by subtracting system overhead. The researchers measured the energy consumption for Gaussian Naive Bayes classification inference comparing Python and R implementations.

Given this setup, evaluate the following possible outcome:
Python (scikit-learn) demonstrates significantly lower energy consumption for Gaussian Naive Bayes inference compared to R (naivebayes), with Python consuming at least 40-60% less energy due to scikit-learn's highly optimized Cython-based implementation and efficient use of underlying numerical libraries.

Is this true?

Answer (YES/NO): NO